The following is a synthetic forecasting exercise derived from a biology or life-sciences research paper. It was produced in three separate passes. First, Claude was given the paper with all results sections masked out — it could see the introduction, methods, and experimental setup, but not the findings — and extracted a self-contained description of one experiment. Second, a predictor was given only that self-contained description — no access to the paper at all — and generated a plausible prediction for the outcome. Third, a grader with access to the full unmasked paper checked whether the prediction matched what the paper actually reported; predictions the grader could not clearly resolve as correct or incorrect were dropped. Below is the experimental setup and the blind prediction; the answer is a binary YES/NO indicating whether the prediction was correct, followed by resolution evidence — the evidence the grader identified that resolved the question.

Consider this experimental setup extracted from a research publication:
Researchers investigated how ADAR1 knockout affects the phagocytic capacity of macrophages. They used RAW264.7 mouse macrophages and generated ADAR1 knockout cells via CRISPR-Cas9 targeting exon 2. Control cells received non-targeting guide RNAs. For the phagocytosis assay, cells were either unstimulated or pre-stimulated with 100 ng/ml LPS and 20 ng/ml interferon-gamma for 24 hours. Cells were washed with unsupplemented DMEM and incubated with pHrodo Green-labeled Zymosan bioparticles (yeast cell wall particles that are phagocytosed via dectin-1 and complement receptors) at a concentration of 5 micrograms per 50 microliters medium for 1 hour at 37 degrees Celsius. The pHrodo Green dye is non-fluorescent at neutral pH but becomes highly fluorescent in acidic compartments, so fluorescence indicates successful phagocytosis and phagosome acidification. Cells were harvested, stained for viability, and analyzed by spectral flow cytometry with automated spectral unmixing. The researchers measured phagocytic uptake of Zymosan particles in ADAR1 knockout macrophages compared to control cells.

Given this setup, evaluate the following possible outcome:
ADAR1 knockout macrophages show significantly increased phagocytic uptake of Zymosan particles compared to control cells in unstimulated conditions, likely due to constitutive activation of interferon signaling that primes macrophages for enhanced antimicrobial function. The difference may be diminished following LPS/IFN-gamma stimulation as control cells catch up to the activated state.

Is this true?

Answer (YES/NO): NO